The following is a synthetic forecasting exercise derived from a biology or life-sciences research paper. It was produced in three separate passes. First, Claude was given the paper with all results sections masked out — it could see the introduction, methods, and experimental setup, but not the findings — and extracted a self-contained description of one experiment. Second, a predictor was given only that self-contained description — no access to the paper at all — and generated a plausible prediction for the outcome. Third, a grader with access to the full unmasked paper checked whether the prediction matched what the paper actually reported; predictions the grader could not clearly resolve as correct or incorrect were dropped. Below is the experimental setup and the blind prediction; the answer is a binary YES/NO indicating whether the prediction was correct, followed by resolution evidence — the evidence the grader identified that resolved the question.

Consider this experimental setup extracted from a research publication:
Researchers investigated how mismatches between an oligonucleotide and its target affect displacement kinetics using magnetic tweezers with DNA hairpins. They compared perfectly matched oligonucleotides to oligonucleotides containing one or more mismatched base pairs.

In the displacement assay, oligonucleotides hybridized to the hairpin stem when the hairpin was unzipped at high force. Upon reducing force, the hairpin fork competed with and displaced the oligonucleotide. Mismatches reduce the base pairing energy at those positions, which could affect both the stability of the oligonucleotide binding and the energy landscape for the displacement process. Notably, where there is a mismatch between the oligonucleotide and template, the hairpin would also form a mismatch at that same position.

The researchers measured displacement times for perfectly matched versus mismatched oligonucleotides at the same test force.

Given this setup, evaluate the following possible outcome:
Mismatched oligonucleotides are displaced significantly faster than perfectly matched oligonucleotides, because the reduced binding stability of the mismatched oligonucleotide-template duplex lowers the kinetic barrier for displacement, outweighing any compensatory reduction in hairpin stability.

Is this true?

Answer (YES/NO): YES